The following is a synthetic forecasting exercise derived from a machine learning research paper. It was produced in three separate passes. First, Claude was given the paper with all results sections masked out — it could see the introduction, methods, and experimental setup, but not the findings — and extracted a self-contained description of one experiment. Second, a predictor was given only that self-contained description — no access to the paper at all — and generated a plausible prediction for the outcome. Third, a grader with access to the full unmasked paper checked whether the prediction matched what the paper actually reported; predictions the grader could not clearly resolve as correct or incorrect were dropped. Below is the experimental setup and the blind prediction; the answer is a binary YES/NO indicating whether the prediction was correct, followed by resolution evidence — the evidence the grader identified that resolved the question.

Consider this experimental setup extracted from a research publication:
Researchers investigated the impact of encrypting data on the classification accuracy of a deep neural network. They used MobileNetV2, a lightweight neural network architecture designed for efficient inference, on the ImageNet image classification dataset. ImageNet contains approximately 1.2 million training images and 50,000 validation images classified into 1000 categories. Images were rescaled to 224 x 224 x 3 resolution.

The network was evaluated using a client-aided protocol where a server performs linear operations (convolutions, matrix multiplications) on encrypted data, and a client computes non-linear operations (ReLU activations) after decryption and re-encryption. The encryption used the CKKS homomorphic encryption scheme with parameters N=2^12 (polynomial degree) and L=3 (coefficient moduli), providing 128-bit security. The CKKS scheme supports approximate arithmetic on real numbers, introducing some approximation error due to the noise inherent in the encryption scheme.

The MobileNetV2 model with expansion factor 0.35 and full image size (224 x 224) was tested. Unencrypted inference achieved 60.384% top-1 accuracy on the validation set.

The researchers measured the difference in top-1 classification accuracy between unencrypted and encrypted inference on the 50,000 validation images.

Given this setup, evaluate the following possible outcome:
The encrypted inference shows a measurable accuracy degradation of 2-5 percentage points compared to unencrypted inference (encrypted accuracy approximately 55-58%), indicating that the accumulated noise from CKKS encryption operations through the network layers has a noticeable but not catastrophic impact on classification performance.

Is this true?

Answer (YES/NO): NO